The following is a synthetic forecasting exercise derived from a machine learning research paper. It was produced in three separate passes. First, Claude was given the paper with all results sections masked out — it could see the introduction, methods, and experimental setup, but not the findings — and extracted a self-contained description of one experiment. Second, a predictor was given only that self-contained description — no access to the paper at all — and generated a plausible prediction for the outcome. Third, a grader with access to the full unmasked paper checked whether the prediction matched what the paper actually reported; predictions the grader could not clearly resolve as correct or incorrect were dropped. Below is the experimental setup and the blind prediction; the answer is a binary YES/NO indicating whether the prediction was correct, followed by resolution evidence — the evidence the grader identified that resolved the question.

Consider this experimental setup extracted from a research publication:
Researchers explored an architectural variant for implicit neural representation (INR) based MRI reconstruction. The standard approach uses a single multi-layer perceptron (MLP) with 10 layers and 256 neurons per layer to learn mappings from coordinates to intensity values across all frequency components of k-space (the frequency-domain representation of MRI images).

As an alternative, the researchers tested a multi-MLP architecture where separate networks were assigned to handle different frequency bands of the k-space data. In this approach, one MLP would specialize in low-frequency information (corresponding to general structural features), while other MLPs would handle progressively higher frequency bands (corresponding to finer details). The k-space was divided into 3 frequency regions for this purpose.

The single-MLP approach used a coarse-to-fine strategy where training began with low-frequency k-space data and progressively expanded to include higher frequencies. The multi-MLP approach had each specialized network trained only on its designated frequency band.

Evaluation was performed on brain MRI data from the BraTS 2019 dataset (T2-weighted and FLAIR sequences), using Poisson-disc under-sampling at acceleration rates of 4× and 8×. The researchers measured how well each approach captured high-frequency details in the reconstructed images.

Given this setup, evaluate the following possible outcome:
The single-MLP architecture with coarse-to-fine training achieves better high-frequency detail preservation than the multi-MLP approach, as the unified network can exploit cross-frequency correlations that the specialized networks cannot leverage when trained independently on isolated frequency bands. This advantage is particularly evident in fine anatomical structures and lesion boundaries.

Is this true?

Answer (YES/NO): NO